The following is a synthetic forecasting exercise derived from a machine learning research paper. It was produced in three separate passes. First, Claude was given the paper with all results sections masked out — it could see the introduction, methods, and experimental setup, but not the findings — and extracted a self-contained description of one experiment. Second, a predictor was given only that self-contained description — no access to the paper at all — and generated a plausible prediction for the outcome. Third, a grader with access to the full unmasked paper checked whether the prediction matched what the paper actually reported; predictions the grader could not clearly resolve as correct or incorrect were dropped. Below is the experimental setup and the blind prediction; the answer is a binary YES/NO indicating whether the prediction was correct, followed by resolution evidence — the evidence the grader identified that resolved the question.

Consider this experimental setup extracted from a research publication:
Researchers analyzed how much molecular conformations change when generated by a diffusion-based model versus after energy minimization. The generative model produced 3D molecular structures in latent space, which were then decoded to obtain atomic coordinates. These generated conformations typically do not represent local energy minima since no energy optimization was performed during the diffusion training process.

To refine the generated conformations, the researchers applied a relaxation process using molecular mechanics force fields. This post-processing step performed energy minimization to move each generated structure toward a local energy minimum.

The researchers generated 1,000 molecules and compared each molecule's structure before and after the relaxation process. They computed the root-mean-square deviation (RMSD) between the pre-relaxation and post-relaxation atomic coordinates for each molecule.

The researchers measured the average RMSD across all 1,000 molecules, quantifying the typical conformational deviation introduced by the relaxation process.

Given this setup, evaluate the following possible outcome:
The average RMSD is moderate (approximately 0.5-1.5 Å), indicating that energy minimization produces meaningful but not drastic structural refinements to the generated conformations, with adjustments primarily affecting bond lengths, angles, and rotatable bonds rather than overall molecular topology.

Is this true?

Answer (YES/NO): YES